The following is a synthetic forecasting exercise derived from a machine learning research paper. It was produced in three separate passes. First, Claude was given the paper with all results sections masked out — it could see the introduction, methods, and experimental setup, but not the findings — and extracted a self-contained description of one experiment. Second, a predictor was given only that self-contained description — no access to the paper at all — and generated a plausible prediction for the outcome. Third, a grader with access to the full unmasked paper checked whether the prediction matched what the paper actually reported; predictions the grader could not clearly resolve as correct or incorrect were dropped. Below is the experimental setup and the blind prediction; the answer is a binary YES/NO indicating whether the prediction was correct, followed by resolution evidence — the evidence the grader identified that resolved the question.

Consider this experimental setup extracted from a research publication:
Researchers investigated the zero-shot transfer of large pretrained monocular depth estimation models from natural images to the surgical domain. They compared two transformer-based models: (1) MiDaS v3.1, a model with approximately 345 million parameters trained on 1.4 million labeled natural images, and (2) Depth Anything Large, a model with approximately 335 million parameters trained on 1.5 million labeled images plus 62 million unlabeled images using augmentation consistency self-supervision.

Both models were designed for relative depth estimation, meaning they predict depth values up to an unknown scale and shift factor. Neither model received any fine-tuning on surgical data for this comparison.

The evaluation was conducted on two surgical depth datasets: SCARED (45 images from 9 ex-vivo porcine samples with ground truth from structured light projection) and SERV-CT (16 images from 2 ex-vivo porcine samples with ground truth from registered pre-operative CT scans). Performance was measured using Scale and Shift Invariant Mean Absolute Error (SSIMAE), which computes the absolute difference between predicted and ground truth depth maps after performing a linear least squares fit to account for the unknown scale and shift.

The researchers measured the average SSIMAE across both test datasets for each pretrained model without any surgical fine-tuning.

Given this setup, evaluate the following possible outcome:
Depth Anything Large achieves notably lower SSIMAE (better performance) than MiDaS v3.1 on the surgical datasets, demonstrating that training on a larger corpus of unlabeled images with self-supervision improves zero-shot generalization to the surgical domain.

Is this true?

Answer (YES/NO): YES